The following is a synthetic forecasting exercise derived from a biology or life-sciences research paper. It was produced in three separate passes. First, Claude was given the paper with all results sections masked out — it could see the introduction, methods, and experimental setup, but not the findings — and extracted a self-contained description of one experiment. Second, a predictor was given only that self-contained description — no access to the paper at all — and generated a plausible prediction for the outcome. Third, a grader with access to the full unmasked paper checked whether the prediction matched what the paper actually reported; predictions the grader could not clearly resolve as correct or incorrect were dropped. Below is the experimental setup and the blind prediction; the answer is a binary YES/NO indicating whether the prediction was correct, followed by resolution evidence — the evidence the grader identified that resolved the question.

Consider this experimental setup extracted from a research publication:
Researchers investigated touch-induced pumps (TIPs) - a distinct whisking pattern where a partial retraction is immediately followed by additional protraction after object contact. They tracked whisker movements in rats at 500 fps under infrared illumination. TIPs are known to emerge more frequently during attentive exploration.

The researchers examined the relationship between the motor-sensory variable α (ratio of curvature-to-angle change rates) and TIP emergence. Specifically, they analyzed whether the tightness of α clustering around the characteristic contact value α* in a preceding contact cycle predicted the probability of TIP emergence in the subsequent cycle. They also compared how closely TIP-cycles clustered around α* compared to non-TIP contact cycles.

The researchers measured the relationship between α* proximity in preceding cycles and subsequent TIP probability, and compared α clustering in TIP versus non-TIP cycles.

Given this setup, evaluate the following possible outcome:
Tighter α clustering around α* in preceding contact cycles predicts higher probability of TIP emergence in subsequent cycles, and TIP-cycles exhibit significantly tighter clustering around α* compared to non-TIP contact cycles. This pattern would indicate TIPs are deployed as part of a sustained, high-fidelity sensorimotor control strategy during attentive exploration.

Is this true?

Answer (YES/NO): YES